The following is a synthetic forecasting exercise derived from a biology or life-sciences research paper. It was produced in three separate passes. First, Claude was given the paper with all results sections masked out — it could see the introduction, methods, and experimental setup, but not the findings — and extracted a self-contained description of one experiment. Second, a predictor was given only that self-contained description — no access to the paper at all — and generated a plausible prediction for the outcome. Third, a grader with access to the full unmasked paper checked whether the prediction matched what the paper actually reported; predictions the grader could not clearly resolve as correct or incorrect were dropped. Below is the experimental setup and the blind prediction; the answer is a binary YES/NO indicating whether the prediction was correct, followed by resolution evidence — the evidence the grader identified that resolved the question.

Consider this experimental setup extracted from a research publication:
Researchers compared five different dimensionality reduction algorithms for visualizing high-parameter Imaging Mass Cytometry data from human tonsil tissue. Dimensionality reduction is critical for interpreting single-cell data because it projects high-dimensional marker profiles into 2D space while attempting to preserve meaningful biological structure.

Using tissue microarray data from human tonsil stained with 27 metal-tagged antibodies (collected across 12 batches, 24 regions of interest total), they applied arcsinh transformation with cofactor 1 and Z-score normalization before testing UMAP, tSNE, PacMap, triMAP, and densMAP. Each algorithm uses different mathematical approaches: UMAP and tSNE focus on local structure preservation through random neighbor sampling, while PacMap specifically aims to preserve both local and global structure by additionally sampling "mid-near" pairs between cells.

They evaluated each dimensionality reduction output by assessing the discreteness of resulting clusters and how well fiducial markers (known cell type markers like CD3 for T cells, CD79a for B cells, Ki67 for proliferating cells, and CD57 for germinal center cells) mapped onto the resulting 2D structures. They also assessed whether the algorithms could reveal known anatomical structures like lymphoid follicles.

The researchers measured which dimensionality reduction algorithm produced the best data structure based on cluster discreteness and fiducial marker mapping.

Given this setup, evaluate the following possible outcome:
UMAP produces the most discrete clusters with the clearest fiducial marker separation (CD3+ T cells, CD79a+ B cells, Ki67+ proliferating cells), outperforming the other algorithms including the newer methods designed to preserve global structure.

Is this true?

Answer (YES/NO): NO